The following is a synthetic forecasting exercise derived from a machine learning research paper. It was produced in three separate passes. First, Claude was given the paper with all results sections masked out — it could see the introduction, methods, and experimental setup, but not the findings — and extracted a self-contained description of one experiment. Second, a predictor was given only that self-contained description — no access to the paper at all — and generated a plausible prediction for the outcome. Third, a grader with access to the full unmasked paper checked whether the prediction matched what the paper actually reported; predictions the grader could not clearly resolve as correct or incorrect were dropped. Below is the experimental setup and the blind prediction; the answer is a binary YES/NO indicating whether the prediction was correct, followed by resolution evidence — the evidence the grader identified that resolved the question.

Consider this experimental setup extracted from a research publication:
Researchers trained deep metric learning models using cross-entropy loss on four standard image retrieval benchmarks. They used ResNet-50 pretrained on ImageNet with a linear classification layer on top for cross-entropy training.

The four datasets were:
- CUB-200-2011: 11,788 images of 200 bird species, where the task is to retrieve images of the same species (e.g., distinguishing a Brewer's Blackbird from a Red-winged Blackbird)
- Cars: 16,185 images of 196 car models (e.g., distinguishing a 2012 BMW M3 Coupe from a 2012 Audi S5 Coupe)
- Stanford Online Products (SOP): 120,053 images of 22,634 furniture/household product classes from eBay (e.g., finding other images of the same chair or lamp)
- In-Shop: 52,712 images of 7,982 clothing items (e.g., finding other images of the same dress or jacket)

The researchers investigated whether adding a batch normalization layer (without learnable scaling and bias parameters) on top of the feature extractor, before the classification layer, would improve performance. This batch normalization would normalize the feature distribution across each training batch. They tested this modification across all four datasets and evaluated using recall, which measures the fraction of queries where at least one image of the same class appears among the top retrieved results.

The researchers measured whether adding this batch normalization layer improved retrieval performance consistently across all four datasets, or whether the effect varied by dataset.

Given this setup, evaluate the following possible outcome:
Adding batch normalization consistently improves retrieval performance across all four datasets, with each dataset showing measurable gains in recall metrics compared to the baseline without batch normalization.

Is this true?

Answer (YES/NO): NO